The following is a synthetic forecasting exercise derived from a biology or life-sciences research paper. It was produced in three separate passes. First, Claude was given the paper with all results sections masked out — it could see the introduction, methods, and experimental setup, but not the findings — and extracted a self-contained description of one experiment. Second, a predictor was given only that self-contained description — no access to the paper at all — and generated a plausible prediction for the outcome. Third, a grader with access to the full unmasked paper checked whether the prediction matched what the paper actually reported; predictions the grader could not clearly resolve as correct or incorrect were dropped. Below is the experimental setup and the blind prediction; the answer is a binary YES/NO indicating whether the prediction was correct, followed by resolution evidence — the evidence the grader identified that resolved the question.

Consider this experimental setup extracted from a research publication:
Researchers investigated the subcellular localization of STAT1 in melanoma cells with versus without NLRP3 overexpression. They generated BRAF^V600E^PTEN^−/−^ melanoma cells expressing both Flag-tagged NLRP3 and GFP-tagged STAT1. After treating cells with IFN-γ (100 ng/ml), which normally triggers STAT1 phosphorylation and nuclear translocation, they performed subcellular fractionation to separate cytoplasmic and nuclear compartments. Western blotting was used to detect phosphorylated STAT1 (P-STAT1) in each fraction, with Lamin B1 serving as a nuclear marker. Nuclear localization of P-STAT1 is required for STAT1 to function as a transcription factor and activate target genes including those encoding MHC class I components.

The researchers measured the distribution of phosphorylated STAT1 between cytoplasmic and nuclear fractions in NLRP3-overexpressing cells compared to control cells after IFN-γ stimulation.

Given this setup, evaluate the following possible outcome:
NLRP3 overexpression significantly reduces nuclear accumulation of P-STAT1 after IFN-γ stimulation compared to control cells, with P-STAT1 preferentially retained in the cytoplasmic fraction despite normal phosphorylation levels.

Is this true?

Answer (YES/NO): NO